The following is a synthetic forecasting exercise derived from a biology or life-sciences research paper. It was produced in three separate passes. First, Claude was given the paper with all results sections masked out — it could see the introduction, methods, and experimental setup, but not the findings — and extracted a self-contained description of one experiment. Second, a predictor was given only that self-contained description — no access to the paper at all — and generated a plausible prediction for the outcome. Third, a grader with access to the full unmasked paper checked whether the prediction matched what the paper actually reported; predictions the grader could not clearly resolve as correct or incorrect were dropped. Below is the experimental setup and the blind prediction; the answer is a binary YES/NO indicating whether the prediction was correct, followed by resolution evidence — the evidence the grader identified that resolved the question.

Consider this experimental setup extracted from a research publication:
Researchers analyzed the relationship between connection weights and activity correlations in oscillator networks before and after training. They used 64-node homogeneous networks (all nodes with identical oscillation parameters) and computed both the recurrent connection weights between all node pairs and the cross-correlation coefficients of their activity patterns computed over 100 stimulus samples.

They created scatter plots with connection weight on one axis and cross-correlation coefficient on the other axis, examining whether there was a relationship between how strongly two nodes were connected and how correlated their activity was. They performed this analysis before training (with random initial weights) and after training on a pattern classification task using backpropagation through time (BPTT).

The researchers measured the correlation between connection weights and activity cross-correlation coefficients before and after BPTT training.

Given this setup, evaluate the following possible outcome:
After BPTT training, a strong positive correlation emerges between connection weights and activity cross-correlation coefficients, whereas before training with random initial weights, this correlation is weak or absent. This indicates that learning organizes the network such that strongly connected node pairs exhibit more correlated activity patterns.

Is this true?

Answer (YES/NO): YES